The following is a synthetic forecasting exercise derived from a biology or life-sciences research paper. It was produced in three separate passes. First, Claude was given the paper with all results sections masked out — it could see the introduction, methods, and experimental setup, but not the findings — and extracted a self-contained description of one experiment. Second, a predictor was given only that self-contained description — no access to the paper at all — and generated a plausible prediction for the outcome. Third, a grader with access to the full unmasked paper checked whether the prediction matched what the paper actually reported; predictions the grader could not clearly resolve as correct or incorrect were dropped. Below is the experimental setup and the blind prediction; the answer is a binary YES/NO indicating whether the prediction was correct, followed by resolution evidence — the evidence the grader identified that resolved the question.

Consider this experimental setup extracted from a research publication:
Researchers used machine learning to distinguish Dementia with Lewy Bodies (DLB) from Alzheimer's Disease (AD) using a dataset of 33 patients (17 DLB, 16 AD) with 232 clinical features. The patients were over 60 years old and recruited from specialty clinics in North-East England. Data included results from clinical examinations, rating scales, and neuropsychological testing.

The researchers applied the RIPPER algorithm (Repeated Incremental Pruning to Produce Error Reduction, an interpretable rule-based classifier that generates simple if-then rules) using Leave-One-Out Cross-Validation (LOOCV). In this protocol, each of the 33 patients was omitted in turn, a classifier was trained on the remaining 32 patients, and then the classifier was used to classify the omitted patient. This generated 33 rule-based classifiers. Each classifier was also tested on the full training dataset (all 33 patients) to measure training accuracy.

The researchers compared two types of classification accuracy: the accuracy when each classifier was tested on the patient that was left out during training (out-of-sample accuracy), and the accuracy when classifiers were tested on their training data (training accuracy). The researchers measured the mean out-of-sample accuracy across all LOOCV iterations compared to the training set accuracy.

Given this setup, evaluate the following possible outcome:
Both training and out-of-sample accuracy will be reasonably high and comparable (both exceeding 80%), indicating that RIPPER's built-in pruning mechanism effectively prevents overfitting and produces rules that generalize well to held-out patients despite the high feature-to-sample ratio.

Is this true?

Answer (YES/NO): NO